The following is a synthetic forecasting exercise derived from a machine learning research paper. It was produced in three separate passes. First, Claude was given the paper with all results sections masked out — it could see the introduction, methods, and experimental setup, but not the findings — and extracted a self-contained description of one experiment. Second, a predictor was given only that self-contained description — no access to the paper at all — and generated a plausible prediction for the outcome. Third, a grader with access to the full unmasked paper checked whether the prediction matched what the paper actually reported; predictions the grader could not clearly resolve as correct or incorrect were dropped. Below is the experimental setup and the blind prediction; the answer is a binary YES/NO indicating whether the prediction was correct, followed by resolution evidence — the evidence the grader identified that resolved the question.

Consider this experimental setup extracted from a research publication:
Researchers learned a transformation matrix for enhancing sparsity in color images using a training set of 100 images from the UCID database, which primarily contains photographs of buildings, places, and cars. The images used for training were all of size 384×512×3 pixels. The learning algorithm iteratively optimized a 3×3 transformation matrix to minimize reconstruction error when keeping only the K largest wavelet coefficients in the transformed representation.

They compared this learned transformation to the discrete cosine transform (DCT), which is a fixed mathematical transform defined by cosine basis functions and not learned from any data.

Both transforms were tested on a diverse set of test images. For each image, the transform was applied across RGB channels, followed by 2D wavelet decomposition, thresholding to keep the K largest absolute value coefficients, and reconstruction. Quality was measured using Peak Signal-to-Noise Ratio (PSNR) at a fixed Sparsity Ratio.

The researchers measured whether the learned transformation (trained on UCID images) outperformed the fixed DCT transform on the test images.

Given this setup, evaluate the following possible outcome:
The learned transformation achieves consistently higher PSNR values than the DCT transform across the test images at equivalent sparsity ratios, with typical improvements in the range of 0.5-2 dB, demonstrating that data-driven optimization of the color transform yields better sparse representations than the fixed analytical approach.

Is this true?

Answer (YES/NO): NO